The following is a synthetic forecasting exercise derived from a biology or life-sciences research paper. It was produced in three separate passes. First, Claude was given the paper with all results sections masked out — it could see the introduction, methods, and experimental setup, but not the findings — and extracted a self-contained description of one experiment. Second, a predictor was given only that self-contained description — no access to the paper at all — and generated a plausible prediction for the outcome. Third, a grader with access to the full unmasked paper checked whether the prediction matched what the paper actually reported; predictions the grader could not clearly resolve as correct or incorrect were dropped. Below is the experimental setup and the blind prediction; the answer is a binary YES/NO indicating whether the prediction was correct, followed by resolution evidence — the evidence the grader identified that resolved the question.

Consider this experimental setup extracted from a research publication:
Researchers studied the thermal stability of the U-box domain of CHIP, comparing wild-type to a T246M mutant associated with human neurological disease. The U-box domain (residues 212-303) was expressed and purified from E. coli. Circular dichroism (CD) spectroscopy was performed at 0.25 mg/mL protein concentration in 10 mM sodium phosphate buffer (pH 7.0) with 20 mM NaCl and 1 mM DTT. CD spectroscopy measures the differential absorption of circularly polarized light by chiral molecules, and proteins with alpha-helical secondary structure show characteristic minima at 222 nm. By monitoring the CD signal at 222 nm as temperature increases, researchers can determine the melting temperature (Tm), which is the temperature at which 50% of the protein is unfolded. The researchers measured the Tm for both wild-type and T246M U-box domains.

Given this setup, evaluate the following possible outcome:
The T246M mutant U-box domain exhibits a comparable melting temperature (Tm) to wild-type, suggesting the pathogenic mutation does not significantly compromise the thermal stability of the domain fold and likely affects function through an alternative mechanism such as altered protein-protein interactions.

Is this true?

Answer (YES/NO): NO